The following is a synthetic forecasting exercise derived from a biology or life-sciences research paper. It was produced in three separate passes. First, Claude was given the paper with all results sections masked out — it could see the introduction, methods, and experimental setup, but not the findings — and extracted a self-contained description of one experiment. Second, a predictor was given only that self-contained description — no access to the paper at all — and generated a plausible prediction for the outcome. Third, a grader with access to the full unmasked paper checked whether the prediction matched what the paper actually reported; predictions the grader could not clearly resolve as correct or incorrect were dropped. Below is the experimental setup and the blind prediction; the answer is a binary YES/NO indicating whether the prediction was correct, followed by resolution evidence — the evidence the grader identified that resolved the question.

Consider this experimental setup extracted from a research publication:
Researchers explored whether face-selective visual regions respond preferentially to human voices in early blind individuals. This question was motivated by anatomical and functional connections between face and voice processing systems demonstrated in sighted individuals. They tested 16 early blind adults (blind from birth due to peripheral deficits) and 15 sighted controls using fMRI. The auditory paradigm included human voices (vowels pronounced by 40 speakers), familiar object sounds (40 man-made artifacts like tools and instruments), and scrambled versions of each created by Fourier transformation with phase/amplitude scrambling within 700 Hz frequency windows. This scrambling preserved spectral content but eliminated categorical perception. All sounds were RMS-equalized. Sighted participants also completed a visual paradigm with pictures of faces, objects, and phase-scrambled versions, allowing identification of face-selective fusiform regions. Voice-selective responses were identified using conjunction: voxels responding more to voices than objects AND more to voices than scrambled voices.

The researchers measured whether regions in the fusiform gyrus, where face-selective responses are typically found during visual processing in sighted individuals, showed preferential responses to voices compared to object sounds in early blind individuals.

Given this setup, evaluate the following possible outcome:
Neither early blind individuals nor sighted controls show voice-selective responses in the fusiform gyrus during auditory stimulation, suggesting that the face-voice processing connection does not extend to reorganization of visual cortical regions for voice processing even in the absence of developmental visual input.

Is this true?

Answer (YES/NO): YES